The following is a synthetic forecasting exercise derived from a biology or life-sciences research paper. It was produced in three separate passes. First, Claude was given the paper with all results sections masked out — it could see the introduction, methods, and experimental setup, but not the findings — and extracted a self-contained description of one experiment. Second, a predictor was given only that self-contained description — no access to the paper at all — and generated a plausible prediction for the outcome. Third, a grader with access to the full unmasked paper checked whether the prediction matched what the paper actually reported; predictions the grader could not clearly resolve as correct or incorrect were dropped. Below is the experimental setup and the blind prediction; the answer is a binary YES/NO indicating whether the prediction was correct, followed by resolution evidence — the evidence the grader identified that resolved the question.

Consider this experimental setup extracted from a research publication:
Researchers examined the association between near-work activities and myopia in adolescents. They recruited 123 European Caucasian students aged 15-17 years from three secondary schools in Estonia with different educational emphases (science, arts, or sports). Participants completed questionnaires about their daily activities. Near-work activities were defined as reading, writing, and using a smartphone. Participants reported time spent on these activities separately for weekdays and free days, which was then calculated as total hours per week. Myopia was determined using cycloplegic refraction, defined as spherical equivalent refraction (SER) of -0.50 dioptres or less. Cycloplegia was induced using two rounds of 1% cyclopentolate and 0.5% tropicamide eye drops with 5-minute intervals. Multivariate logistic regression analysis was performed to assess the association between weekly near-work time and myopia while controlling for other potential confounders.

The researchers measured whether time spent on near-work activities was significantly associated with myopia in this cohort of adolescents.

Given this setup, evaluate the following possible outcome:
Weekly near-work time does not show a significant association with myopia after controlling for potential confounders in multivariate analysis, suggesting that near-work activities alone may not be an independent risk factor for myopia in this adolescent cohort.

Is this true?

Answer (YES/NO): YES